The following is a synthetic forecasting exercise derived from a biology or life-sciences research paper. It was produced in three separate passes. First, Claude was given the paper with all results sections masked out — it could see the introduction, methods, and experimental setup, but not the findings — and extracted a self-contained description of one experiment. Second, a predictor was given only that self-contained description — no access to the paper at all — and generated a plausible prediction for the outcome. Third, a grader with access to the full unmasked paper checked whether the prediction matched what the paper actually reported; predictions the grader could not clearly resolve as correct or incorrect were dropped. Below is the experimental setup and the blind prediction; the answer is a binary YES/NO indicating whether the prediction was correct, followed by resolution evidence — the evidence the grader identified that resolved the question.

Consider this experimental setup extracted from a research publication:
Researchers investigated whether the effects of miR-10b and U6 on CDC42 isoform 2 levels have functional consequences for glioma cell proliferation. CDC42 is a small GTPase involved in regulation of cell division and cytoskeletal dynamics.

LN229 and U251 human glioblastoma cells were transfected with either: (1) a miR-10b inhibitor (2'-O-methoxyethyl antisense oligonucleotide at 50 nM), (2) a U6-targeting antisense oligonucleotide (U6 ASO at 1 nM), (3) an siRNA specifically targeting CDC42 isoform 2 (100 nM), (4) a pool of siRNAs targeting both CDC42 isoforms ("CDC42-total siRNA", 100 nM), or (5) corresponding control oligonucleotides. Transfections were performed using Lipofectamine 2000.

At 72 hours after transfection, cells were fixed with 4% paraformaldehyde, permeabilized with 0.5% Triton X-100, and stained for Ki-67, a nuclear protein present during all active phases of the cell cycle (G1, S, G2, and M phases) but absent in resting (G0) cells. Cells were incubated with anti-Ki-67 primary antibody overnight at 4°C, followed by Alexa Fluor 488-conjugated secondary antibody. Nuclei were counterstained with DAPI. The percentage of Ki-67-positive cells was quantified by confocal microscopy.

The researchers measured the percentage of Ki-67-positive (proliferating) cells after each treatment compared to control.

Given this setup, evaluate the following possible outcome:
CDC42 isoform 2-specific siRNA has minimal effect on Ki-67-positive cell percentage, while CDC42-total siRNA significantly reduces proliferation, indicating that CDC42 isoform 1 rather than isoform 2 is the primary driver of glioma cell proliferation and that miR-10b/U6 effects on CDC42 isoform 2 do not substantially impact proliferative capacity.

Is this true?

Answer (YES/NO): NO